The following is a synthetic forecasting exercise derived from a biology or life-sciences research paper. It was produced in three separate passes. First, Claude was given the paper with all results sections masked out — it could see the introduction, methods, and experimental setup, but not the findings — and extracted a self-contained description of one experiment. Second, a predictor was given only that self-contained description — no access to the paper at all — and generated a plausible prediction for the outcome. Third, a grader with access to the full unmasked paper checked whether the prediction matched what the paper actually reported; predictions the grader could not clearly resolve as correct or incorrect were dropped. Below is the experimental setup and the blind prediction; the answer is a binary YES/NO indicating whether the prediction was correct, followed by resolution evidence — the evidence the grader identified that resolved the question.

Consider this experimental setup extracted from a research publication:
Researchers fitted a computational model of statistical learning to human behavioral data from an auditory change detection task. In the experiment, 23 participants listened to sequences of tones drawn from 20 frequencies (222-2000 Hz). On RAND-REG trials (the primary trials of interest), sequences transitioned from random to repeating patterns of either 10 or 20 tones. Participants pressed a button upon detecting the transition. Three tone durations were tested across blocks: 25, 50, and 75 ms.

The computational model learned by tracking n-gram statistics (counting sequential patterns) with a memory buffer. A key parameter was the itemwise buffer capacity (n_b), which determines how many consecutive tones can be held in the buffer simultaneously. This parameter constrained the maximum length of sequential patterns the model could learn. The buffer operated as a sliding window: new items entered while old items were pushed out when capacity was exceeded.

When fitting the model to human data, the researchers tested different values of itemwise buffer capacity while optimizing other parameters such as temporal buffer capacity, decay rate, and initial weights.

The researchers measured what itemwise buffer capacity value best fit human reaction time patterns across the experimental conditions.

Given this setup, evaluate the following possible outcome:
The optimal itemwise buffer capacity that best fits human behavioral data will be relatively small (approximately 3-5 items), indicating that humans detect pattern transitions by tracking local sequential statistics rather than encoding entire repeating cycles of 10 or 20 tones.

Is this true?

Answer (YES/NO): NO